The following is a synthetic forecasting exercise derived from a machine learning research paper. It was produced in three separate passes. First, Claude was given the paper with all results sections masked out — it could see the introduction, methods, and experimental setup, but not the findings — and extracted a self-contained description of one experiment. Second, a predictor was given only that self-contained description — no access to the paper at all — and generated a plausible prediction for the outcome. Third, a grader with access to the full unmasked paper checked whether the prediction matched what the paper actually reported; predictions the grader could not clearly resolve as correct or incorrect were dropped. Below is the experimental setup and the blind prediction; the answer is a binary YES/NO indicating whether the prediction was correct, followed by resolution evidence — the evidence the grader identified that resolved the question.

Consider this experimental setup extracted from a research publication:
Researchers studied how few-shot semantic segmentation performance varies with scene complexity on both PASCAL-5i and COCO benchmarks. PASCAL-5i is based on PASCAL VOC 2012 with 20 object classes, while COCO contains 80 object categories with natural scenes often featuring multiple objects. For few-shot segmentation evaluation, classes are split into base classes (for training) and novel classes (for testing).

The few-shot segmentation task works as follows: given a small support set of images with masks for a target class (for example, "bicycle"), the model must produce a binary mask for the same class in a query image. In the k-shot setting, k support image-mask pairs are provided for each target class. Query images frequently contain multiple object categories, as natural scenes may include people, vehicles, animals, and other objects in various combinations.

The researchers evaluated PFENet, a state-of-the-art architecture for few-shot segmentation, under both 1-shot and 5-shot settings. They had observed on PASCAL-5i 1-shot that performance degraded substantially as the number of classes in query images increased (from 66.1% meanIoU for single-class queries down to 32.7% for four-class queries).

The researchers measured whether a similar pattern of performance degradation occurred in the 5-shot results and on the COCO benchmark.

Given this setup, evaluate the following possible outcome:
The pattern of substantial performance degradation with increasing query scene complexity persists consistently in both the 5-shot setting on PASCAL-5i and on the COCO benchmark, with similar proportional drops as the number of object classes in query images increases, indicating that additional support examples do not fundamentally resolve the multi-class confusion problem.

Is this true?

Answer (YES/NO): YES